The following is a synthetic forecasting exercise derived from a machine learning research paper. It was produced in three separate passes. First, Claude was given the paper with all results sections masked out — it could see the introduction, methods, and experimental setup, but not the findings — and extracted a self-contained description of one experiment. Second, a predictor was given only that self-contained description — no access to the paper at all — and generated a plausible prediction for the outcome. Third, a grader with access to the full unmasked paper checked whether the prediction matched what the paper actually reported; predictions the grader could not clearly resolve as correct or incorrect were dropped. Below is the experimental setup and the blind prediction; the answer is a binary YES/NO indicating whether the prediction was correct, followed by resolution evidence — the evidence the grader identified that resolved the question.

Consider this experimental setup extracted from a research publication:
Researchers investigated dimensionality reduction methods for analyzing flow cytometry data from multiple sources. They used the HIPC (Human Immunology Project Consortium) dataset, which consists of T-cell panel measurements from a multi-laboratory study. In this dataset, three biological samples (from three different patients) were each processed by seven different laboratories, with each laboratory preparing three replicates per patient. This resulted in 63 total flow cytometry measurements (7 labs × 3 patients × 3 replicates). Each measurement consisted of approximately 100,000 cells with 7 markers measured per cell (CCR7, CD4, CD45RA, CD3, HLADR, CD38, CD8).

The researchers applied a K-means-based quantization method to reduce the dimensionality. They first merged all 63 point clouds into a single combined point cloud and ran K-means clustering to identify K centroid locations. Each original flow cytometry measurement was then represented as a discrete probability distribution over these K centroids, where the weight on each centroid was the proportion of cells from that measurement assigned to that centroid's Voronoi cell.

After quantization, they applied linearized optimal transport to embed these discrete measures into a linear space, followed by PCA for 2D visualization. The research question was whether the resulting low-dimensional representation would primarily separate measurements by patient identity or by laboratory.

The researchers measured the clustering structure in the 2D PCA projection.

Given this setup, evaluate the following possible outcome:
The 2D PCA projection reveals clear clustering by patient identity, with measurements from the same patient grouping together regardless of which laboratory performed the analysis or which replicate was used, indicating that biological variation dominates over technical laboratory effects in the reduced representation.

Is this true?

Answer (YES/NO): YES